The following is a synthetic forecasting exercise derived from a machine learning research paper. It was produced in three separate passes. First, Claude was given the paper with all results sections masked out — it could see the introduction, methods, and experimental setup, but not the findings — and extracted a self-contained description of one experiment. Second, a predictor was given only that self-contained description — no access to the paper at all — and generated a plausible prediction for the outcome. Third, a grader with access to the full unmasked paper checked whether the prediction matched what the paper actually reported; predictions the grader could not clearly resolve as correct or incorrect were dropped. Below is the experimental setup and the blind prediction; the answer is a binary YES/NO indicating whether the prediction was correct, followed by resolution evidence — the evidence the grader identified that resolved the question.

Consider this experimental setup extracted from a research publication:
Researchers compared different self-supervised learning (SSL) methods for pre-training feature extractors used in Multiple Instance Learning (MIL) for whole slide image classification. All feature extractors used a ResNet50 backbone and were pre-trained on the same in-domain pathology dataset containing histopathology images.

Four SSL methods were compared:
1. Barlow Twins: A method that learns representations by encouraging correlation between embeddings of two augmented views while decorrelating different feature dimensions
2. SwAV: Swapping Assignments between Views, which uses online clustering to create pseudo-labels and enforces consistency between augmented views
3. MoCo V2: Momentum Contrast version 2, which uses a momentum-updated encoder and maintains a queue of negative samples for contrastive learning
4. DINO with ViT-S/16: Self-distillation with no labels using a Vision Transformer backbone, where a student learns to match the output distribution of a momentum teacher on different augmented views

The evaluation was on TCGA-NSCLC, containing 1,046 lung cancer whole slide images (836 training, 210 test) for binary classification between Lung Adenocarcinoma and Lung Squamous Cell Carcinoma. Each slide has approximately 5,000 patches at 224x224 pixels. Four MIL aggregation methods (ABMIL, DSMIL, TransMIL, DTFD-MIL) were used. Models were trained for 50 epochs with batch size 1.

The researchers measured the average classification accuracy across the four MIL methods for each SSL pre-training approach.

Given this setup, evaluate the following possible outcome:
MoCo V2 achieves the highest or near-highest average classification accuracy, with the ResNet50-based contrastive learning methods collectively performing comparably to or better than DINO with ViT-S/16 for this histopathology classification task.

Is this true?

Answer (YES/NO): NO